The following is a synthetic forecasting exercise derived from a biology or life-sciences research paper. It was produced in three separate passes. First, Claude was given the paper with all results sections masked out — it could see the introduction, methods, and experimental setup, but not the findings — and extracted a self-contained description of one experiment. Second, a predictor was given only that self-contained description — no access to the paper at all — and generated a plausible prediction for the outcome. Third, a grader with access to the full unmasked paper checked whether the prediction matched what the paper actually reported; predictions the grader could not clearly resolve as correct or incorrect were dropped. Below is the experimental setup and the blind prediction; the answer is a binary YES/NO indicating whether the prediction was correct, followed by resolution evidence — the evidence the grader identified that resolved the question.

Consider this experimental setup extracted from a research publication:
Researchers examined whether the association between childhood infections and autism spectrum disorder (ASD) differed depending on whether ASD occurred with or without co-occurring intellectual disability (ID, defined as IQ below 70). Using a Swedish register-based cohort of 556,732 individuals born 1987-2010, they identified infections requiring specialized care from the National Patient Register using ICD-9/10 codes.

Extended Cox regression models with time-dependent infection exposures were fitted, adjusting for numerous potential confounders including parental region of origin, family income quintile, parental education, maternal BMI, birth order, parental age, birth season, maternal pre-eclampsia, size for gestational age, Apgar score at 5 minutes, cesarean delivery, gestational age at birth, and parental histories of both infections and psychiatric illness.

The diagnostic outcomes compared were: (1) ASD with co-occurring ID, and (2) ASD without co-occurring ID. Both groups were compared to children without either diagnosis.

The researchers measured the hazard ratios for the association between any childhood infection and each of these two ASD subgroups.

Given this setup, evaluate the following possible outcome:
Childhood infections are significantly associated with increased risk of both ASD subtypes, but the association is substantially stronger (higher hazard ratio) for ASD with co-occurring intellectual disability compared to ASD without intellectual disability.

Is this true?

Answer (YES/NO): YES